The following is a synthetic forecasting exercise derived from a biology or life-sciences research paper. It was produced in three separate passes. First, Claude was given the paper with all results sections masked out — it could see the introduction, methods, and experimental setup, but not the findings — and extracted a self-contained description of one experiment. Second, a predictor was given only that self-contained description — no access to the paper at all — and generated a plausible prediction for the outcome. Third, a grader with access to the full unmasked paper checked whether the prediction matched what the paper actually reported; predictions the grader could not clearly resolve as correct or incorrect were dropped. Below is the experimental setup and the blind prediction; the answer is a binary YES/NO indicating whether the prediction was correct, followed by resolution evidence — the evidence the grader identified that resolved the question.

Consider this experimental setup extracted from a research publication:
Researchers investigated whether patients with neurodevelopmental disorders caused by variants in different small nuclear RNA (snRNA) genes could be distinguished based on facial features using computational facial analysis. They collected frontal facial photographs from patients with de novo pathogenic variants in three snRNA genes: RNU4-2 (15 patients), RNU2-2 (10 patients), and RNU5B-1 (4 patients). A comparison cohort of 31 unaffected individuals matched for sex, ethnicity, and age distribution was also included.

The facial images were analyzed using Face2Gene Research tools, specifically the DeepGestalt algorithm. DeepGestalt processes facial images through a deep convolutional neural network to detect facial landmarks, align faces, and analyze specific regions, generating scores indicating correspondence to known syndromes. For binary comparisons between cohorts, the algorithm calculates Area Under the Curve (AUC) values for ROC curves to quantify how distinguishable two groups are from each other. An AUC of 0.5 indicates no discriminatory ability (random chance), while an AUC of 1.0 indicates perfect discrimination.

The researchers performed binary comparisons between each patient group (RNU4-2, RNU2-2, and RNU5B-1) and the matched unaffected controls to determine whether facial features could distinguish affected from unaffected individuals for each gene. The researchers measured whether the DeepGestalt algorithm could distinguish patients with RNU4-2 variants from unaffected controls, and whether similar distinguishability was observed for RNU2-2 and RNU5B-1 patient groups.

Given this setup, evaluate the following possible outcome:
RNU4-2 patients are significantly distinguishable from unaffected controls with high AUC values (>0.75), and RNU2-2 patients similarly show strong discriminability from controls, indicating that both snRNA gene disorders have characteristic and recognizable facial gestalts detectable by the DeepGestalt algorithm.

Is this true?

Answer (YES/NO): NO